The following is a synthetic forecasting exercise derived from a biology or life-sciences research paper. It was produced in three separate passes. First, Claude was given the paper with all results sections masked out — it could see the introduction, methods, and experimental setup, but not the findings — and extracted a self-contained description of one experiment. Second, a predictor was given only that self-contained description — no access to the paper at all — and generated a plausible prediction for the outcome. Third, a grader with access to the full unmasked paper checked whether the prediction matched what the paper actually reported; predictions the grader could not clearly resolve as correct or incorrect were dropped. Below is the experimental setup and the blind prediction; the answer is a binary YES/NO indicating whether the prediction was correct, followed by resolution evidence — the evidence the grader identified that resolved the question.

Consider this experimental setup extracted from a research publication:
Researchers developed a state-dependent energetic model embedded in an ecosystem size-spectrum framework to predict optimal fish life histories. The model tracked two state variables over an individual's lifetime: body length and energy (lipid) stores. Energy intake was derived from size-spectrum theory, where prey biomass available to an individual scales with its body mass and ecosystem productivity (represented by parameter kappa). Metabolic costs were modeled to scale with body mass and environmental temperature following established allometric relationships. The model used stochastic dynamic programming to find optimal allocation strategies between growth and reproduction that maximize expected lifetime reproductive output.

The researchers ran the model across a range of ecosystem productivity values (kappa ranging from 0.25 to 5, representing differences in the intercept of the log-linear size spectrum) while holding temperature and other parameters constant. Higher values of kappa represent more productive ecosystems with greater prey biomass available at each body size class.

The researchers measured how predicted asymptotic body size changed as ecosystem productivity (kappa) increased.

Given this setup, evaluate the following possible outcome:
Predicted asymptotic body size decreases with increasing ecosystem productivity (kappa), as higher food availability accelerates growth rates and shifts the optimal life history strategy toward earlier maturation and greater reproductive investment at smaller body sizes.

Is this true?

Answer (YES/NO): NO